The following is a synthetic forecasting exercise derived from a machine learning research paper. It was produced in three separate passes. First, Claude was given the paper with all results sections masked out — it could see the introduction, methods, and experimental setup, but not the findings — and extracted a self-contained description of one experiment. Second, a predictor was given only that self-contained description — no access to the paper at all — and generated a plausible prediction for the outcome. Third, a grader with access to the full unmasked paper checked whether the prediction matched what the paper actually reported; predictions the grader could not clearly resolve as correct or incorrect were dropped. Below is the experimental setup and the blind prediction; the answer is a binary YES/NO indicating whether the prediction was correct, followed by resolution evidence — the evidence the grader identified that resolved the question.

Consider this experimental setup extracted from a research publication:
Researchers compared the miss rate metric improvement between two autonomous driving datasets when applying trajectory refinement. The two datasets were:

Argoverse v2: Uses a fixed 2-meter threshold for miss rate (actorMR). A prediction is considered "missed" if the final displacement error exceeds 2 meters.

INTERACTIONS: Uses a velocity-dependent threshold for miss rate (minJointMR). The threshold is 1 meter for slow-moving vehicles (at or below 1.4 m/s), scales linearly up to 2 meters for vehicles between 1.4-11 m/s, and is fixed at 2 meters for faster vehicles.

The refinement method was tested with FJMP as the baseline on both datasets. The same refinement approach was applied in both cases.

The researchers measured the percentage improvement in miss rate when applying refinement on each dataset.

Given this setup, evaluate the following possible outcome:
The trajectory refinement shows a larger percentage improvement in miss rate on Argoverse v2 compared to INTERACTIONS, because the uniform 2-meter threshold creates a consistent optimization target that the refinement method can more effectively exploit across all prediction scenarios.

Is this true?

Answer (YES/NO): NO